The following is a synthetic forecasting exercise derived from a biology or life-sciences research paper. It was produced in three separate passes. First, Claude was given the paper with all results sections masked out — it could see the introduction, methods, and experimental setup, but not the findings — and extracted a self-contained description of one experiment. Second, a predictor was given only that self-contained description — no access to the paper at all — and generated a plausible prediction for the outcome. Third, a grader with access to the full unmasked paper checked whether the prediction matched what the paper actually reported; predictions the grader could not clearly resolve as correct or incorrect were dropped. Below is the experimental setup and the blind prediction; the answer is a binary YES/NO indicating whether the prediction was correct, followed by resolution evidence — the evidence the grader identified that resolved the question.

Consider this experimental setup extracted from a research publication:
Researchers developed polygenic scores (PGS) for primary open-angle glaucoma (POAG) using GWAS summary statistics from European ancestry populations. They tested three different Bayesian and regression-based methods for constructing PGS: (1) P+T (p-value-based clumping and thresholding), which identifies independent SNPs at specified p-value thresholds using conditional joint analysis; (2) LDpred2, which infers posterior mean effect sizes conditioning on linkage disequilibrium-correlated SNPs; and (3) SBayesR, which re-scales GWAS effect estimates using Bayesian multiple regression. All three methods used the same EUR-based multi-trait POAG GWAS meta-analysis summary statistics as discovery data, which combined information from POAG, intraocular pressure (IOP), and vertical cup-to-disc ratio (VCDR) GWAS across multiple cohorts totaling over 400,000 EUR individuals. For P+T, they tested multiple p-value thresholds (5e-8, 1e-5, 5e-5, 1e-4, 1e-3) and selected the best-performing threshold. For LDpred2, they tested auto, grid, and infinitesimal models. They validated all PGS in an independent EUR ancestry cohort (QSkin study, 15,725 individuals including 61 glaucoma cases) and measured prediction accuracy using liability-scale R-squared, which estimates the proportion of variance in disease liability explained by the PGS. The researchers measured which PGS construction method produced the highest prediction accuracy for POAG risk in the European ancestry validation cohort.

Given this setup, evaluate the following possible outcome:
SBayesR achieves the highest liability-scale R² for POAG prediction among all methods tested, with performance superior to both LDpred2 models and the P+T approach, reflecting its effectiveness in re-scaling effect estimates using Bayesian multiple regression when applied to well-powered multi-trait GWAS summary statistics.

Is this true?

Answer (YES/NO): NO